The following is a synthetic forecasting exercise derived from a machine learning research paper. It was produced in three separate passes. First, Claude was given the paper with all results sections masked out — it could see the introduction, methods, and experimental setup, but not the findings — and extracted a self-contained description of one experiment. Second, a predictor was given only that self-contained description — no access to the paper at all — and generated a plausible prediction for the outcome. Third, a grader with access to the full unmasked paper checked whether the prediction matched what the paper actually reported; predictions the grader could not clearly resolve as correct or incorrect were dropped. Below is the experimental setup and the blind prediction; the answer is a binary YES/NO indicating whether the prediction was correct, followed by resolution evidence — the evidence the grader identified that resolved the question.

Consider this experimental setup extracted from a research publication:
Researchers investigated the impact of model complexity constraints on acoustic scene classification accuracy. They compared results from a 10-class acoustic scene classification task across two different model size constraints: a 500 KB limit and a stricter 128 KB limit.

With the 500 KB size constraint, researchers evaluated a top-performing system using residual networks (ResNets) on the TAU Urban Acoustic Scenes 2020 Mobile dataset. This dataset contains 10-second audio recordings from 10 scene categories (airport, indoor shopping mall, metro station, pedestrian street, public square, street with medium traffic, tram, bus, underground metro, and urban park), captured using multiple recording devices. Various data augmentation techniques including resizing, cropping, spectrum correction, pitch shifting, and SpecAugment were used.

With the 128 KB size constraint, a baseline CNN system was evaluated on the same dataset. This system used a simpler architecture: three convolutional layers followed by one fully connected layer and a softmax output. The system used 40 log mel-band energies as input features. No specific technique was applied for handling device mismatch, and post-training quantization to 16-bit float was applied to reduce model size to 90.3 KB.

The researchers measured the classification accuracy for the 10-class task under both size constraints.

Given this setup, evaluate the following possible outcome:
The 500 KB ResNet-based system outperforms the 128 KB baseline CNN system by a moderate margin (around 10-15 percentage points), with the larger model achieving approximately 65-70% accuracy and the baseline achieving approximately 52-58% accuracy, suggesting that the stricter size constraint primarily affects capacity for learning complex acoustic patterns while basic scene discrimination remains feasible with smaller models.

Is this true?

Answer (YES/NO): NO